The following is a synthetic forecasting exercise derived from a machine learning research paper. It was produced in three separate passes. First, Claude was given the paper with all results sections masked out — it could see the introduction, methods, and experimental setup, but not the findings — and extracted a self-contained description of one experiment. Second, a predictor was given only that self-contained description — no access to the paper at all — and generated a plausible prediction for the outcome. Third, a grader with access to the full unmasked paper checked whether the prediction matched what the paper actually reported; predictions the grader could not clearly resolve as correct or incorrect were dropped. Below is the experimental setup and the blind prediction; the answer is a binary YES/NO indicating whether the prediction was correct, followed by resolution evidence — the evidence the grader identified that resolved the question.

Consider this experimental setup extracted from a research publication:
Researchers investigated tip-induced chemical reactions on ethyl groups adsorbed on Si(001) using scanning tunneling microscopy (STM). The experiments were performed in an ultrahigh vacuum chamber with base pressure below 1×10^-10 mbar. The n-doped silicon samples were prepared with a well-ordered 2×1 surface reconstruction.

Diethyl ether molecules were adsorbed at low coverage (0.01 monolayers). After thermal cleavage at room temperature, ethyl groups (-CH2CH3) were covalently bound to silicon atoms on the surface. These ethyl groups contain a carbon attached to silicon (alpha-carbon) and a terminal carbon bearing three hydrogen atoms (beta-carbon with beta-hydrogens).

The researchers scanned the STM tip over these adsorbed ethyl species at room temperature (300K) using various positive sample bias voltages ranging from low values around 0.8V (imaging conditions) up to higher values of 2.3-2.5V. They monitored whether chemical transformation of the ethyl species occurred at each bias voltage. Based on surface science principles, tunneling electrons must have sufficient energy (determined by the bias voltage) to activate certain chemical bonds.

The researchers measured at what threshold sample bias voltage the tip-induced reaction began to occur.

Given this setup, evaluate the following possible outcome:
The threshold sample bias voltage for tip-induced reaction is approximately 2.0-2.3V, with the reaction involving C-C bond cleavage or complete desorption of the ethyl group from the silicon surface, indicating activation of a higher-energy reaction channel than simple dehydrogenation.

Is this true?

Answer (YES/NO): NO